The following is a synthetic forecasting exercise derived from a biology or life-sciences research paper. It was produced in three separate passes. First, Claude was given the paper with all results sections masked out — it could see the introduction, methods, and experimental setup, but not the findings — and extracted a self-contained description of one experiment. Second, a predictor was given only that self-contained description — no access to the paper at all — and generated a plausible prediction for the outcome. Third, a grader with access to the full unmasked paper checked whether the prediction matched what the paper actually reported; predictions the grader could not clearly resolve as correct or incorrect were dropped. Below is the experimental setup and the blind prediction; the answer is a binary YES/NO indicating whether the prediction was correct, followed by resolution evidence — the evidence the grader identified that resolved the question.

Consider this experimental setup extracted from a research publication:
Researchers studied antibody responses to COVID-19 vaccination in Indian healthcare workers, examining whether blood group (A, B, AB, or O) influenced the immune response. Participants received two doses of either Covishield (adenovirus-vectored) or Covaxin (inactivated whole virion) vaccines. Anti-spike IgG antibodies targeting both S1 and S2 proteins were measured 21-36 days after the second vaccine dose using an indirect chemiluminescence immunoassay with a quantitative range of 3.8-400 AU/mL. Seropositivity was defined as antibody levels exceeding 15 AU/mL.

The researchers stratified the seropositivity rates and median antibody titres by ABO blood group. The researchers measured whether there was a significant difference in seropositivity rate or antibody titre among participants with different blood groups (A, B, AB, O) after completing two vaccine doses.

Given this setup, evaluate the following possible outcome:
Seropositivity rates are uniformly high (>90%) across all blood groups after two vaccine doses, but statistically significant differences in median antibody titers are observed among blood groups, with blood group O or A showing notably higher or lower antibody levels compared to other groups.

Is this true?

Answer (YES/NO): NO